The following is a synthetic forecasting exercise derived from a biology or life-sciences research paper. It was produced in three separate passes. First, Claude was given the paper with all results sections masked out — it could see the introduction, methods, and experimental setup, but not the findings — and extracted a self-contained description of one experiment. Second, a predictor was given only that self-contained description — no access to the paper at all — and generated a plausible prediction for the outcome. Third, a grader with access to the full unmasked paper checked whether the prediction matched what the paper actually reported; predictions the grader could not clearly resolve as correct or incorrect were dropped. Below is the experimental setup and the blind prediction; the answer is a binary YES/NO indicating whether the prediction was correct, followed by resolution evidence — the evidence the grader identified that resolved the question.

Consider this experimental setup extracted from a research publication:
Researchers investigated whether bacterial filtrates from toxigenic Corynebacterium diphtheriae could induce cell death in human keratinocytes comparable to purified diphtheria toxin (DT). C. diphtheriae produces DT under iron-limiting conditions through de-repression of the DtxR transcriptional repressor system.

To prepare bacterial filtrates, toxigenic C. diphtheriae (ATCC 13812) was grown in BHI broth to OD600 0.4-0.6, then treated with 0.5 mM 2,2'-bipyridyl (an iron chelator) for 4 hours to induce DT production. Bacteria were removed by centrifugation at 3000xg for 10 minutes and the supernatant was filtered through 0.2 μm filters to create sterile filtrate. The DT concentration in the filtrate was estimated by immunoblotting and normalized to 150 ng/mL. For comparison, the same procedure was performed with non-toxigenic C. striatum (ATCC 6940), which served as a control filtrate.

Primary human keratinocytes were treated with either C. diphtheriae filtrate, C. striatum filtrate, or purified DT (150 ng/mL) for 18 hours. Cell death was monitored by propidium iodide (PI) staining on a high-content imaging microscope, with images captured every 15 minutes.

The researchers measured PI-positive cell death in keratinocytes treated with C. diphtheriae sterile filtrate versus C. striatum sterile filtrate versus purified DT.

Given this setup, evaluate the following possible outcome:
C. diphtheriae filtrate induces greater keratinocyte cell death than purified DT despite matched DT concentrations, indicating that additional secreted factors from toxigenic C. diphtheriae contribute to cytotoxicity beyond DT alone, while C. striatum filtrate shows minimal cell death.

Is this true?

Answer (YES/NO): NO